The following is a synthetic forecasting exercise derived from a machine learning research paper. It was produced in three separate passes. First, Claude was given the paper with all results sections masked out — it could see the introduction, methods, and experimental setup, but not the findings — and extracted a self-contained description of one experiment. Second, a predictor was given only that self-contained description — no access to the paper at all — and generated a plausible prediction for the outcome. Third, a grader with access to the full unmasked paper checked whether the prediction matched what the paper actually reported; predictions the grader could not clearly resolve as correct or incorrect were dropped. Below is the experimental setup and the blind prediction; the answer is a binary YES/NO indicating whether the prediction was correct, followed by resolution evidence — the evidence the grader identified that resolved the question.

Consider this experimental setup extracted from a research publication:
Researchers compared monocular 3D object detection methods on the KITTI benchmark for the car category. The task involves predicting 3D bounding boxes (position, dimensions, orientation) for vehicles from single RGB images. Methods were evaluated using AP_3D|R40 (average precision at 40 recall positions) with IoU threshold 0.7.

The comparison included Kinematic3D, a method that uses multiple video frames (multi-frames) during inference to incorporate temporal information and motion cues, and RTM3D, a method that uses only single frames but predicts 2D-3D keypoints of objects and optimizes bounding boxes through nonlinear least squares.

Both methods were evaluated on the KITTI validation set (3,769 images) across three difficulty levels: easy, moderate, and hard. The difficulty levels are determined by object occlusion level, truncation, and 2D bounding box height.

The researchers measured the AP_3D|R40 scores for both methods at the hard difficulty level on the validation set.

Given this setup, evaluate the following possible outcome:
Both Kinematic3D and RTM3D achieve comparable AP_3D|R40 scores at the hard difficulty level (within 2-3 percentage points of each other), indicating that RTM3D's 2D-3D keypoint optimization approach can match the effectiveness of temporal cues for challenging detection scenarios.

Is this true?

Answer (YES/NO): NO